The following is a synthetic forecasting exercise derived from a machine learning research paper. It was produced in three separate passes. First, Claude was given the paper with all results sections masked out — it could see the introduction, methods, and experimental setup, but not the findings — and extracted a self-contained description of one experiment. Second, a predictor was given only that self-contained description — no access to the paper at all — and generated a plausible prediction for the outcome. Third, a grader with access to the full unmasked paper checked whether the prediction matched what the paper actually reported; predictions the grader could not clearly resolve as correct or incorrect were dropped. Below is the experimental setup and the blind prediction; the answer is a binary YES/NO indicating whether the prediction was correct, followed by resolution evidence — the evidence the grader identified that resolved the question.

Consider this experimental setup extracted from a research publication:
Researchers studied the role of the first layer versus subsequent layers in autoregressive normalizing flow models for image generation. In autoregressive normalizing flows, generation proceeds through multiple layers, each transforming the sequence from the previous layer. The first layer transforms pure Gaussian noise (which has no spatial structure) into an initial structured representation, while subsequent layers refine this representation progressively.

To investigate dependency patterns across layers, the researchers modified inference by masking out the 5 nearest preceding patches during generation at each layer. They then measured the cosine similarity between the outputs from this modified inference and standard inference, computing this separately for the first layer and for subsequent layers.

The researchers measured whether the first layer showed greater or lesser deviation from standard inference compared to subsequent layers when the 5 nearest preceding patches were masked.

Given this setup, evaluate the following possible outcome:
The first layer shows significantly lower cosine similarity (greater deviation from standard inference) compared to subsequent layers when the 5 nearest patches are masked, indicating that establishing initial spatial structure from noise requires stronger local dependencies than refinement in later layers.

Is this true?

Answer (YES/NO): YES